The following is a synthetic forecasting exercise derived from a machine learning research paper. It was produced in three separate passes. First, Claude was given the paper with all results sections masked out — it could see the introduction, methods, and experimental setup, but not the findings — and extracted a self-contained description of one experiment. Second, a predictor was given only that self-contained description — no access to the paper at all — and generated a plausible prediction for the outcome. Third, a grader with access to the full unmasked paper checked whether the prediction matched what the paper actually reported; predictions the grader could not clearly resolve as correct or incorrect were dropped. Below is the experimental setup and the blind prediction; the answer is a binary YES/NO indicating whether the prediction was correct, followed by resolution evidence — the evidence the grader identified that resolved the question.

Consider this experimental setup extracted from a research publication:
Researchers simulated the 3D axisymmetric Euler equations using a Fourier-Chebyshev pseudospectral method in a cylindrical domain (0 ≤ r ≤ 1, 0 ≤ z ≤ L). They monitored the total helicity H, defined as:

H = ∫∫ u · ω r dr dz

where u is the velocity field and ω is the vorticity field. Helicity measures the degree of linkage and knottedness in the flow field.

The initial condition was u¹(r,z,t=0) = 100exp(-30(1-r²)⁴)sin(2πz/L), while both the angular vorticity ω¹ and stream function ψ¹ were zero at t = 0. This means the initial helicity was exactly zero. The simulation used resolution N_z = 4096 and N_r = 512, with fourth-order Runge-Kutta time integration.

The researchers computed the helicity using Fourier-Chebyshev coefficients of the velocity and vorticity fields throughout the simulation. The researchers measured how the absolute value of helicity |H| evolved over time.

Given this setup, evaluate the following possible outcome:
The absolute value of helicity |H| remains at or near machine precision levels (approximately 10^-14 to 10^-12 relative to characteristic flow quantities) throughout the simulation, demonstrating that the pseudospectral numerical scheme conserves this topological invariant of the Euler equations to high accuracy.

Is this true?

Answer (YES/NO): NO